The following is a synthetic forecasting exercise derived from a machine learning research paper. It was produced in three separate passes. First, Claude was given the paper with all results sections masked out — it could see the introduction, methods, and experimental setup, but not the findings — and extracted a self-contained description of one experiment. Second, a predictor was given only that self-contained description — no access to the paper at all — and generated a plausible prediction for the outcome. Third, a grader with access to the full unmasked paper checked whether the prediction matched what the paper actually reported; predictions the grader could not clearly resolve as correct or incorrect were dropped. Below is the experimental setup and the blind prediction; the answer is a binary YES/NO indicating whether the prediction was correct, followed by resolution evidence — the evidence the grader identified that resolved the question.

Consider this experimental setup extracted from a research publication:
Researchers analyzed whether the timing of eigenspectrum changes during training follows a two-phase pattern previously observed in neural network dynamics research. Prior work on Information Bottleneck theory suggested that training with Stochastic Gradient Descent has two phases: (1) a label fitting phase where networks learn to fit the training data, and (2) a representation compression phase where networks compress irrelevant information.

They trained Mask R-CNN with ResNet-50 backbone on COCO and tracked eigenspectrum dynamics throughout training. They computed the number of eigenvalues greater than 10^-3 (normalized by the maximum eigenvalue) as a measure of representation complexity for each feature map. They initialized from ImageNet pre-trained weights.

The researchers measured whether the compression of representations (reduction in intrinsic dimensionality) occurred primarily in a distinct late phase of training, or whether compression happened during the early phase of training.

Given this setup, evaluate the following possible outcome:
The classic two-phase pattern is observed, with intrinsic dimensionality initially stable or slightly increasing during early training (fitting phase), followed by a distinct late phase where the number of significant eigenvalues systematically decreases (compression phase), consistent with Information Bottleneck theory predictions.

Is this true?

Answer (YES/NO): NO